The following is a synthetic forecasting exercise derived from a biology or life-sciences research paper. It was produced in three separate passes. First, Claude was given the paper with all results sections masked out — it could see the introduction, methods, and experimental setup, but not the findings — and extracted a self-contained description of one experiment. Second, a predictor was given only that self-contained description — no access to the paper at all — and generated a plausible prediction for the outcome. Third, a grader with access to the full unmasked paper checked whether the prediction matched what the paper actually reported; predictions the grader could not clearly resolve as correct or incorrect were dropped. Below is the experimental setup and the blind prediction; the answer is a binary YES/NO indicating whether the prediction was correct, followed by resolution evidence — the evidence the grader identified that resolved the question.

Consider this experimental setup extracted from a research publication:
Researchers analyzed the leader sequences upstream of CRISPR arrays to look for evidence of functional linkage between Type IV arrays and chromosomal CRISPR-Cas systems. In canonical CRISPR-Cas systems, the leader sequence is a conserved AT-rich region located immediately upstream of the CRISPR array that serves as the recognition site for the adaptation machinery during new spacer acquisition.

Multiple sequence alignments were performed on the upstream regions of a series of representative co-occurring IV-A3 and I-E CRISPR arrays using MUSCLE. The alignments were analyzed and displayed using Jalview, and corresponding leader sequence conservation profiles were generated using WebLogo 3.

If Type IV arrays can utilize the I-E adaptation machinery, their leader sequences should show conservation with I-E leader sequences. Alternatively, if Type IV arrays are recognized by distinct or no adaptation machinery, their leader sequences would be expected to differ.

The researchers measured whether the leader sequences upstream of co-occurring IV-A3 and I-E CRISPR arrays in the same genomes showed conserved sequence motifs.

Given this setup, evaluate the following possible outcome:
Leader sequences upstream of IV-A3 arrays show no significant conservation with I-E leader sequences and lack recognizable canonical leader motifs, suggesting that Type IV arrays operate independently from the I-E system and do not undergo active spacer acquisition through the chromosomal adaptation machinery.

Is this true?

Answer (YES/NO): NO